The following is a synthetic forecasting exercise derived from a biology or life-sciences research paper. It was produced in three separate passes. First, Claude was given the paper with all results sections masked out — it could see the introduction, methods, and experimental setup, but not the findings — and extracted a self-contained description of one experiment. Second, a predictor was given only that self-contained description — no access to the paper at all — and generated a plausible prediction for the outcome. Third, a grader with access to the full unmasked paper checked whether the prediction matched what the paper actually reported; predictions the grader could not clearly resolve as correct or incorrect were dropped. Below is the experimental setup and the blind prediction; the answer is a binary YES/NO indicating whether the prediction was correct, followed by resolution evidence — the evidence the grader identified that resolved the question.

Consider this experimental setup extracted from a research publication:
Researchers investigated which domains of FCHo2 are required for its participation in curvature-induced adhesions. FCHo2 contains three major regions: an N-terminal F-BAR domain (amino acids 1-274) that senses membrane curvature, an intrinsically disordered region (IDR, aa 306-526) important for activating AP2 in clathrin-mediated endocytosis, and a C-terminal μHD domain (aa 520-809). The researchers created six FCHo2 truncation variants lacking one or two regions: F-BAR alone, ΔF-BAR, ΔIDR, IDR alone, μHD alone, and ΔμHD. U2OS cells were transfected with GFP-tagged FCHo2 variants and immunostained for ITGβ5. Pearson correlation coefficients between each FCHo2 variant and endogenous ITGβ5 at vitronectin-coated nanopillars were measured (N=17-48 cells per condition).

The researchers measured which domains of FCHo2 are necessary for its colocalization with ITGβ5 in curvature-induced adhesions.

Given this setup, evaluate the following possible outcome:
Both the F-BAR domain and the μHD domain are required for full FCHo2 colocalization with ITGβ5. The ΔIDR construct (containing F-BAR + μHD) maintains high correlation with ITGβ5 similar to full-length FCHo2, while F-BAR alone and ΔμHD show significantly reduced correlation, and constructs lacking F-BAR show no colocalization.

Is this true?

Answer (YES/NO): YES